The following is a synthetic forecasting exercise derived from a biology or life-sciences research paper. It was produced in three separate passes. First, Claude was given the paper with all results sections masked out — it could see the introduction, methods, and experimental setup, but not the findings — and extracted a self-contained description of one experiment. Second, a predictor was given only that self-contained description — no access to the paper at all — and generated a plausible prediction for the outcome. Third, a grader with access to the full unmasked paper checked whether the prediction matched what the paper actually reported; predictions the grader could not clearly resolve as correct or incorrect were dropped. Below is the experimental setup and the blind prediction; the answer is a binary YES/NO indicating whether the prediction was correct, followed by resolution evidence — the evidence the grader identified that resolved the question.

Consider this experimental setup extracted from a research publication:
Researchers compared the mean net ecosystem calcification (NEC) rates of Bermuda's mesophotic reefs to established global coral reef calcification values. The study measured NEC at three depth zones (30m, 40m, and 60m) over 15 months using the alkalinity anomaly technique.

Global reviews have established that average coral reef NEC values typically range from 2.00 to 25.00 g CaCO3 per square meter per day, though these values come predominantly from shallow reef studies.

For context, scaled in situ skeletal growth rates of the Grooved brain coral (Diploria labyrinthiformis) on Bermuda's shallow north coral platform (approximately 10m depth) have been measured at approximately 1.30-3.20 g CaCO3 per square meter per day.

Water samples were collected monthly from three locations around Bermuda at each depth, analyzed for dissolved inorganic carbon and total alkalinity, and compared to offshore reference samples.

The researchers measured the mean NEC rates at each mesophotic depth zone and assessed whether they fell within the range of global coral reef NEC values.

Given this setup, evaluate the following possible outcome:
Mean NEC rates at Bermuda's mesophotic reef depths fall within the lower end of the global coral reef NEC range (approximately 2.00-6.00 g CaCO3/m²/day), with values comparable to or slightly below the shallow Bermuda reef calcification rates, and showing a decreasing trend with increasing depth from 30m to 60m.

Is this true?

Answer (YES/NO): NO